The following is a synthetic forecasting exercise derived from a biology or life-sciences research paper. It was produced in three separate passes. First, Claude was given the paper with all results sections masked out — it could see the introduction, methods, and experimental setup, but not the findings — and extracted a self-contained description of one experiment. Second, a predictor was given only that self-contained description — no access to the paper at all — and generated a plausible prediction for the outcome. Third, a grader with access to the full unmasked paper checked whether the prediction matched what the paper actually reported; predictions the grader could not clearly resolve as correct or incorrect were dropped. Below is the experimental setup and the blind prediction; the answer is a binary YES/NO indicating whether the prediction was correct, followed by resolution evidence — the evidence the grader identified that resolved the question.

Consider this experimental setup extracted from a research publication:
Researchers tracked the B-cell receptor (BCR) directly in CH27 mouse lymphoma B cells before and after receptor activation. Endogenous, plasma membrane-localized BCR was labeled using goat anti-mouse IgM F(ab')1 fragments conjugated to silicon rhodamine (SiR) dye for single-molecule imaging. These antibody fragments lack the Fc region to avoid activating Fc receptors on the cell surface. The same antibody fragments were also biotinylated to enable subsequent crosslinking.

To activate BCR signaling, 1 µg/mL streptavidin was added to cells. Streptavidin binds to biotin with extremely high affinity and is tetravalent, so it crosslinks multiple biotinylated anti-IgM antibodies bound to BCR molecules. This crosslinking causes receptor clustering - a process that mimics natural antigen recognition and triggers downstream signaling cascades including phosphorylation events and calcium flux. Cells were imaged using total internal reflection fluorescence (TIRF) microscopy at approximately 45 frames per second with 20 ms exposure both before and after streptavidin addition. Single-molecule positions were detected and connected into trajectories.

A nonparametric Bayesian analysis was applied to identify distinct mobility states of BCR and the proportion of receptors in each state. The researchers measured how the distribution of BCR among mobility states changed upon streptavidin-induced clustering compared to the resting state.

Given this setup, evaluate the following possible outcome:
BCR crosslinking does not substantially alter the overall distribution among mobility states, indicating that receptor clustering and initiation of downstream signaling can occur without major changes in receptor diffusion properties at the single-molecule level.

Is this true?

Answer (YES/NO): NO